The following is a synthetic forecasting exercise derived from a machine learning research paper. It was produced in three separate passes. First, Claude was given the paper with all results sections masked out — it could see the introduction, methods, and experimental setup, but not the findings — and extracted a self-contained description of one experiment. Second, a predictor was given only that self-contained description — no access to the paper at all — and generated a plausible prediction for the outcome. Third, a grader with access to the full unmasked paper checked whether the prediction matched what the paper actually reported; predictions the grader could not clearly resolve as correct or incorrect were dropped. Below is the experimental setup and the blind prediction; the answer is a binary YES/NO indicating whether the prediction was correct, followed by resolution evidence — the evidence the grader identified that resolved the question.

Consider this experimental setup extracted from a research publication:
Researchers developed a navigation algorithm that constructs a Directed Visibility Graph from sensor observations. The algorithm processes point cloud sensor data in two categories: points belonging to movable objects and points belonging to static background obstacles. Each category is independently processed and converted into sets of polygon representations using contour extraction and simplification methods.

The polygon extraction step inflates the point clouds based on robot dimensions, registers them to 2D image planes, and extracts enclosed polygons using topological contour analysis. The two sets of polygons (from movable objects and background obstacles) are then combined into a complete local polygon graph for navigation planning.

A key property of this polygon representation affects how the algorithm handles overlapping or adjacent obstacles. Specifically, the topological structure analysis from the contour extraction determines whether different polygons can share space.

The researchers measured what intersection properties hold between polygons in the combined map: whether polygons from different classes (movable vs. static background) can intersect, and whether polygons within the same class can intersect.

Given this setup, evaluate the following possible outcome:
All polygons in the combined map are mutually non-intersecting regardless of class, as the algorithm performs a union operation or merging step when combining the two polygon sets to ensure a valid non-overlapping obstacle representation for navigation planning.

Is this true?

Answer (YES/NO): NO